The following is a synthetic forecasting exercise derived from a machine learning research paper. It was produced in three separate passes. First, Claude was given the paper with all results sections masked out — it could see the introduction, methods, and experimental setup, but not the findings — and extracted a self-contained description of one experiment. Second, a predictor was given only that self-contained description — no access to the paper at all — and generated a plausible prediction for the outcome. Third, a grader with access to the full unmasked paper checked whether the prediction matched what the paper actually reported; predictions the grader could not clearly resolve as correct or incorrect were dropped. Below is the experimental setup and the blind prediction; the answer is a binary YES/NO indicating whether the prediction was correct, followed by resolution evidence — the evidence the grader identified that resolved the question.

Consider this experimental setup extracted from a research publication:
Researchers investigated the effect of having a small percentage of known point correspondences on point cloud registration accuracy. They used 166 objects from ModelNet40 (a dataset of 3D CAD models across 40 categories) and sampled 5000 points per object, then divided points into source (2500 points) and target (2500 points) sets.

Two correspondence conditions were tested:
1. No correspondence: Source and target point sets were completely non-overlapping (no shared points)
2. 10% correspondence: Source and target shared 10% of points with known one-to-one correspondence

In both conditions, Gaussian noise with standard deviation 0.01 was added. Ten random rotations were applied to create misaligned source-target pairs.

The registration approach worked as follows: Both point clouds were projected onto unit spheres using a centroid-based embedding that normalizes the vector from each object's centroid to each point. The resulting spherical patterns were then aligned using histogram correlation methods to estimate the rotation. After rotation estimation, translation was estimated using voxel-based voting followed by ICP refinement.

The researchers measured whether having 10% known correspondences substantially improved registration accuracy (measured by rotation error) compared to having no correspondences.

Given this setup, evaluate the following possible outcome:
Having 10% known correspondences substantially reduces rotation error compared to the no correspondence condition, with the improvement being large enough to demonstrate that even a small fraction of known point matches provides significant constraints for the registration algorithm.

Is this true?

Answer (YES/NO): NO